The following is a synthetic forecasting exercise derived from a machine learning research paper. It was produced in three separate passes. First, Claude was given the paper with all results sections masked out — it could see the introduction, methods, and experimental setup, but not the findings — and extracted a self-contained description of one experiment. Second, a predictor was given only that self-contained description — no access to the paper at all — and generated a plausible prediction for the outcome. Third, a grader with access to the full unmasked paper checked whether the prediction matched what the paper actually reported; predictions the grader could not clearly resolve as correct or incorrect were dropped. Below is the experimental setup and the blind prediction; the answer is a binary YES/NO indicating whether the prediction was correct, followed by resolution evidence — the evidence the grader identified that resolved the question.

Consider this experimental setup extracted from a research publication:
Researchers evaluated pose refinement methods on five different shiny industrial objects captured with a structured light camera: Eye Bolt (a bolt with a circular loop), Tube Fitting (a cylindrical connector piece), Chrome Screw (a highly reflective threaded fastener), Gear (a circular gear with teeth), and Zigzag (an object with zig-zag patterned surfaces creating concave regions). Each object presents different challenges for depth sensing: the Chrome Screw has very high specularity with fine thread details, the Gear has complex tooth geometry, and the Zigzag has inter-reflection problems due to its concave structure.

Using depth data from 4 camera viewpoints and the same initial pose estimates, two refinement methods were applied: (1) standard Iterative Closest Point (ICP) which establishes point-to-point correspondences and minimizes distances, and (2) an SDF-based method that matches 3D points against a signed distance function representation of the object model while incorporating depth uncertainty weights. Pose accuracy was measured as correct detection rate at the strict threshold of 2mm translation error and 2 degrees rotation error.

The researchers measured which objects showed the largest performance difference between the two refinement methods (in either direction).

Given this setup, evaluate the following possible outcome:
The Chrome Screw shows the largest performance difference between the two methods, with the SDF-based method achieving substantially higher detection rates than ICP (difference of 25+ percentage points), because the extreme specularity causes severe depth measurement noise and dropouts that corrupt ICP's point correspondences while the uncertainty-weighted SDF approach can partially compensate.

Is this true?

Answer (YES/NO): NO